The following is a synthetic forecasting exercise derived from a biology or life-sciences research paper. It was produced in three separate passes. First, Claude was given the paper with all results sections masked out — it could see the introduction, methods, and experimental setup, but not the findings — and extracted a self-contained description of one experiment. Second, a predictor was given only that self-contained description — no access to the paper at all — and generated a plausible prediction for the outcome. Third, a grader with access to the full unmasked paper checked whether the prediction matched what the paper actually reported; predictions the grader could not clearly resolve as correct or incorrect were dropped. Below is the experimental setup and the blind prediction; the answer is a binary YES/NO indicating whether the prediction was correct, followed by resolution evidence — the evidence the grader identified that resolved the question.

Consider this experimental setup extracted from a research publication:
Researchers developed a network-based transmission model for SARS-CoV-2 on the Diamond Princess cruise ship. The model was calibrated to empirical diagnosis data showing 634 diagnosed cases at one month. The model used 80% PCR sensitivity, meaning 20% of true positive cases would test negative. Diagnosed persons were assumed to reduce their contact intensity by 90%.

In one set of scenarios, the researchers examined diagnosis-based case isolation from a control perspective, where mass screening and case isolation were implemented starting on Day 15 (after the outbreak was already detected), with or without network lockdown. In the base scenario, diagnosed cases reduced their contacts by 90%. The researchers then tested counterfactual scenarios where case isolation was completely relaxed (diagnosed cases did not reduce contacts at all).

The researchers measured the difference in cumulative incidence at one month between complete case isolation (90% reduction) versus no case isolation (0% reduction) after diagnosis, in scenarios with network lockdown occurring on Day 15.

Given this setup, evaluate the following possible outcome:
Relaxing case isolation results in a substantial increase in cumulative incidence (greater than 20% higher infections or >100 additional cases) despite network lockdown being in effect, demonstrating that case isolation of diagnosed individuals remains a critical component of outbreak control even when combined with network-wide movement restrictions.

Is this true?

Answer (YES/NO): NO